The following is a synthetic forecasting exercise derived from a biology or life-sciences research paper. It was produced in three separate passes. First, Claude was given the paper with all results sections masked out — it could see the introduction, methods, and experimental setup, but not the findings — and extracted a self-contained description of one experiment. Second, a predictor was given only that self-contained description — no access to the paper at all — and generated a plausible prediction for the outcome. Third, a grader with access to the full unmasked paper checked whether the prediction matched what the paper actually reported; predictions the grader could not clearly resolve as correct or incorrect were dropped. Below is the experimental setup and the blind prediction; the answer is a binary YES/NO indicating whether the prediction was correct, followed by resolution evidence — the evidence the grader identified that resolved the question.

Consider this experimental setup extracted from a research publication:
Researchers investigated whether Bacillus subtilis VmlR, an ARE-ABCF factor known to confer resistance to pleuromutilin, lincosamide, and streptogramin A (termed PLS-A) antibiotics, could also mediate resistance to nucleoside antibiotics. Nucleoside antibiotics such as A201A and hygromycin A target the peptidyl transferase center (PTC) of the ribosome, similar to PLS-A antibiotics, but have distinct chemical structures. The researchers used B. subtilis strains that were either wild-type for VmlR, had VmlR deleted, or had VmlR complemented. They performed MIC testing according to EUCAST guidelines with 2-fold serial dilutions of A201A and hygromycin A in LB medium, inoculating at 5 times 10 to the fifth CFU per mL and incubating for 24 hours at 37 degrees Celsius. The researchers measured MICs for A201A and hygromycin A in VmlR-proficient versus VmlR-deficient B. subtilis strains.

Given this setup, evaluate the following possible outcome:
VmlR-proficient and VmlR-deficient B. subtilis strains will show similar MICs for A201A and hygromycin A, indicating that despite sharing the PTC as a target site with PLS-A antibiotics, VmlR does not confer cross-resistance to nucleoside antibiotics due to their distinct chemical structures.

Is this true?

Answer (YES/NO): NO